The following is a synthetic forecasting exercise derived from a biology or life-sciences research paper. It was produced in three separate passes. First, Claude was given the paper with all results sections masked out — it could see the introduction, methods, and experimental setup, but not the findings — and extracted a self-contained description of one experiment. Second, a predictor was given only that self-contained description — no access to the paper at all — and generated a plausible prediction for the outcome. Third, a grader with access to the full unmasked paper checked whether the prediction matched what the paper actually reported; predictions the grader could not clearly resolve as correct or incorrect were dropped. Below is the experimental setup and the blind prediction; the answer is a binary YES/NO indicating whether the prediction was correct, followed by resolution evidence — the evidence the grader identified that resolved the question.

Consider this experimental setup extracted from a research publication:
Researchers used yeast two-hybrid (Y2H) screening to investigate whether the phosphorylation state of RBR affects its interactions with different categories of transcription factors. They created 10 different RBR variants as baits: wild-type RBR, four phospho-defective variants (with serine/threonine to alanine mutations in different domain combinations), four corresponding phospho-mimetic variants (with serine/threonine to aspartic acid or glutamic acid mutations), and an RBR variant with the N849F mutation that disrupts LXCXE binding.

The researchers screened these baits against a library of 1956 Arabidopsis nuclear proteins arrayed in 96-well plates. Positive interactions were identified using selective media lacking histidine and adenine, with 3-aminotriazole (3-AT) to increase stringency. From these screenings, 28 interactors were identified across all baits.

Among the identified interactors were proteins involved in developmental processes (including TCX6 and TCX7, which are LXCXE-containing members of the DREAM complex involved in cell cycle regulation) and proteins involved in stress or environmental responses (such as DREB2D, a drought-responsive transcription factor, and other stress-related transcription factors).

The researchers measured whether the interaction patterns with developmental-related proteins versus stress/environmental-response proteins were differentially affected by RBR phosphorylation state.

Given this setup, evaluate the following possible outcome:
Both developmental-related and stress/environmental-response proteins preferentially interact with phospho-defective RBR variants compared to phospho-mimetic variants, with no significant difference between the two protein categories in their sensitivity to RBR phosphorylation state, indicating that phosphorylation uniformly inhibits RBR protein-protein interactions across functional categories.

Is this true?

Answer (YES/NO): NO